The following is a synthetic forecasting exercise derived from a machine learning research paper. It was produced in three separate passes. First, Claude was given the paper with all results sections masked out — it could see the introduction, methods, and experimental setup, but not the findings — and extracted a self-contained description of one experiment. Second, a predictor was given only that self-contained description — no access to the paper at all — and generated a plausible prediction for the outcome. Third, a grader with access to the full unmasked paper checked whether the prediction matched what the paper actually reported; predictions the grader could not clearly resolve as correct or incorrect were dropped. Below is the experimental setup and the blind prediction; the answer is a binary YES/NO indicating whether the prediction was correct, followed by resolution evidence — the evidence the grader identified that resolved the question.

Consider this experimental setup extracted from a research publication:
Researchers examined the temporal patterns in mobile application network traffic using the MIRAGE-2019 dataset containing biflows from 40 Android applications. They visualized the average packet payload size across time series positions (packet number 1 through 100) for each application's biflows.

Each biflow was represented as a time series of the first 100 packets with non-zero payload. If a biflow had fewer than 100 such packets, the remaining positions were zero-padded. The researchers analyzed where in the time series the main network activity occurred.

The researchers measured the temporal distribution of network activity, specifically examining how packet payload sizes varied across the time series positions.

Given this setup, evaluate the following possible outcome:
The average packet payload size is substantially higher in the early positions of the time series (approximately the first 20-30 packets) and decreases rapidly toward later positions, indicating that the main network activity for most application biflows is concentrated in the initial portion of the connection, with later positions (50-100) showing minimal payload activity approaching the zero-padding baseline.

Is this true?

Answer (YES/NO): YES